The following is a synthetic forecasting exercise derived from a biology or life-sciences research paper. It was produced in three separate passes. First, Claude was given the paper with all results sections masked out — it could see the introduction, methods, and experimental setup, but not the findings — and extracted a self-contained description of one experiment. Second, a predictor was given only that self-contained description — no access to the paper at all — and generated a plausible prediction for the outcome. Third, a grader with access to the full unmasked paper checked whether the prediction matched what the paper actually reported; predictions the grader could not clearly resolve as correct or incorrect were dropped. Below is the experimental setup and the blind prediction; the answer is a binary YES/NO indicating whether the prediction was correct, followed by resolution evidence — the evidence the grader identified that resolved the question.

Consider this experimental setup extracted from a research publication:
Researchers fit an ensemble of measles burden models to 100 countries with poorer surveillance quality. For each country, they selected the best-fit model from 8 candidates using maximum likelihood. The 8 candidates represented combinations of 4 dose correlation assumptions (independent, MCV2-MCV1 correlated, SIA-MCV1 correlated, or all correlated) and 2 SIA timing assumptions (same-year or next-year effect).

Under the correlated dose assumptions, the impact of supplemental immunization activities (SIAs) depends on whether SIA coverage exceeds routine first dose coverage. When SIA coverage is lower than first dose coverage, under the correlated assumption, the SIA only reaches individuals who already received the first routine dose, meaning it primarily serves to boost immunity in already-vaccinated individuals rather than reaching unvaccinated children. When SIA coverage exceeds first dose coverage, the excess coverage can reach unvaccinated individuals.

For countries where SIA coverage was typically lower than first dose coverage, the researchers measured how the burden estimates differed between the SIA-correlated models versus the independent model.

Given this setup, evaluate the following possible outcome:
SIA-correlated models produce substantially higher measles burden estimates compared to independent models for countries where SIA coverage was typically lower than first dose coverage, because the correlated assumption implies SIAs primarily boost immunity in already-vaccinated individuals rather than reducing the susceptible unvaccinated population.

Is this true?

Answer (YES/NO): YES